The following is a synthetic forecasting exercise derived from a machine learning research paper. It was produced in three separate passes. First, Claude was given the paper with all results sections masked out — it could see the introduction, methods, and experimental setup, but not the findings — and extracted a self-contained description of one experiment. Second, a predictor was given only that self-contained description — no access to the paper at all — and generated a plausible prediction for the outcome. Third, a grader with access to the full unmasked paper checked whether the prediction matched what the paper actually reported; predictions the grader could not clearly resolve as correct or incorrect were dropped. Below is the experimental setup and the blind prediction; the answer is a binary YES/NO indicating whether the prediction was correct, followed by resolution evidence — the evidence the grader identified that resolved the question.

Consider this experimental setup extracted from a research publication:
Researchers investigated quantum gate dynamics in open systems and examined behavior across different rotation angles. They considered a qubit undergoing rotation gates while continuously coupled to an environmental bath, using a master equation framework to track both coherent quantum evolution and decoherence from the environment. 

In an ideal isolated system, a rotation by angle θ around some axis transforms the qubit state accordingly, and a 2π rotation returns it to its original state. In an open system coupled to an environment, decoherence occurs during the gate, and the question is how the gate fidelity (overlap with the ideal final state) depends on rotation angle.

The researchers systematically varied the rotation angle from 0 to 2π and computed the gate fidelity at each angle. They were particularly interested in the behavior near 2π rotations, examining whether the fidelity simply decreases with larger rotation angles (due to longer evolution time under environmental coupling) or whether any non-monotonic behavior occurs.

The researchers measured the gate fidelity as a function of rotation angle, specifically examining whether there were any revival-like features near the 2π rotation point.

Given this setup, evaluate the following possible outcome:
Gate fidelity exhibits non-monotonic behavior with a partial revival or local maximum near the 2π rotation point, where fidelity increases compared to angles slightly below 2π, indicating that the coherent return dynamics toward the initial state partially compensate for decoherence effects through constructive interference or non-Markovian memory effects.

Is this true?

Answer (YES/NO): YES